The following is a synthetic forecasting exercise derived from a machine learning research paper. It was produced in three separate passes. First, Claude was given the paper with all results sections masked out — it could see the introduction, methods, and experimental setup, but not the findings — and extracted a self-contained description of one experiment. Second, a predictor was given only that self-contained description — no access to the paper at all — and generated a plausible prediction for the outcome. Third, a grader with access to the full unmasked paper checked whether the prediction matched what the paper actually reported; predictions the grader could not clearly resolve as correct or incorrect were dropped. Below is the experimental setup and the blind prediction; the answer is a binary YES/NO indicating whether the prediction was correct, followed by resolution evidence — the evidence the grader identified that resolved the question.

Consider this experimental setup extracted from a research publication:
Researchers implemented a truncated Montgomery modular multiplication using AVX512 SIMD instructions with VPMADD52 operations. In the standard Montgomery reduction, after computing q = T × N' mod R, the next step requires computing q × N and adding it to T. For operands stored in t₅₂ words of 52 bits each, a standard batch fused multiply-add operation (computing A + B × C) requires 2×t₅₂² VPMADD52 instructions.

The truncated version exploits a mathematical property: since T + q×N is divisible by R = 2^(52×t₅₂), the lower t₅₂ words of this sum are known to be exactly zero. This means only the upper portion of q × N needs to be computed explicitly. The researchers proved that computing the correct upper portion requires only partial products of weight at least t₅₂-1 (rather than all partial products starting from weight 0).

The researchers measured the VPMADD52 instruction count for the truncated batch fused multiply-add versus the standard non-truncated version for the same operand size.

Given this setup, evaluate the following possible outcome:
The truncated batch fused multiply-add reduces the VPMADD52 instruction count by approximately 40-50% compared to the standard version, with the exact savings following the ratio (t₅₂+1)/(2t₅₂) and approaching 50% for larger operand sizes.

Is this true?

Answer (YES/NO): NO